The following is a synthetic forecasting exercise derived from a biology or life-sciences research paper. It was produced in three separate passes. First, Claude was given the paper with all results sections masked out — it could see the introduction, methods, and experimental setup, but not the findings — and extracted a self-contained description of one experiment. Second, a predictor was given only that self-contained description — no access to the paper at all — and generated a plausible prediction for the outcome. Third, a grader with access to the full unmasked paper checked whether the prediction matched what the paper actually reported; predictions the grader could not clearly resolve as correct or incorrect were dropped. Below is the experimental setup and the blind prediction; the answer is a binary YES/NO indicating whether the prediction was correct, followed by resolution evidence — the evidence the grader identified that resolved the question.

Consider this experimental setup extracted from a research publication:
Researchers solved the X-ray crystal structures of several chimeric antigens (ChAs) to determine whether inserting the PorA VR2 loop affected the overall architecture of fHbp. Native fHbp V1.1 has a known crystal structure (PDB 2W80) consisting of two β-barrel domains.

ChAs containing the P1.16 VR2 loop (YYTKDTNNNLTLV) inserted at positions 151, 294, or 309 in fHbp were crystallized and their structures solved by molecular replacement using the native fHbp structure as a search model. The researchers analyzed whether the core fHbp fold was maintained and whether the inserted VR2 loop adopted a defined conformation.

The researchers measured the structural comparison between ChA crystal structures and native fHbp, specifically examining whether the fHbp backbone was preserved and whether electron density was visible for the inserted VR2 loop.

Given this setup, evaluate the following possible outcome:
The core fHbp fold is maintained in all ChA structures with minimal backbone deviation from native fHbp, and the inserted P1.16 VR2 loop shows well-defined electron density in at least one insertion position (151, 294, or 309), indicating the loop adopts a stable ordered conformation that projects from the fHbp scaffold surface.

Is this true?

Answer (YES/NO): YES